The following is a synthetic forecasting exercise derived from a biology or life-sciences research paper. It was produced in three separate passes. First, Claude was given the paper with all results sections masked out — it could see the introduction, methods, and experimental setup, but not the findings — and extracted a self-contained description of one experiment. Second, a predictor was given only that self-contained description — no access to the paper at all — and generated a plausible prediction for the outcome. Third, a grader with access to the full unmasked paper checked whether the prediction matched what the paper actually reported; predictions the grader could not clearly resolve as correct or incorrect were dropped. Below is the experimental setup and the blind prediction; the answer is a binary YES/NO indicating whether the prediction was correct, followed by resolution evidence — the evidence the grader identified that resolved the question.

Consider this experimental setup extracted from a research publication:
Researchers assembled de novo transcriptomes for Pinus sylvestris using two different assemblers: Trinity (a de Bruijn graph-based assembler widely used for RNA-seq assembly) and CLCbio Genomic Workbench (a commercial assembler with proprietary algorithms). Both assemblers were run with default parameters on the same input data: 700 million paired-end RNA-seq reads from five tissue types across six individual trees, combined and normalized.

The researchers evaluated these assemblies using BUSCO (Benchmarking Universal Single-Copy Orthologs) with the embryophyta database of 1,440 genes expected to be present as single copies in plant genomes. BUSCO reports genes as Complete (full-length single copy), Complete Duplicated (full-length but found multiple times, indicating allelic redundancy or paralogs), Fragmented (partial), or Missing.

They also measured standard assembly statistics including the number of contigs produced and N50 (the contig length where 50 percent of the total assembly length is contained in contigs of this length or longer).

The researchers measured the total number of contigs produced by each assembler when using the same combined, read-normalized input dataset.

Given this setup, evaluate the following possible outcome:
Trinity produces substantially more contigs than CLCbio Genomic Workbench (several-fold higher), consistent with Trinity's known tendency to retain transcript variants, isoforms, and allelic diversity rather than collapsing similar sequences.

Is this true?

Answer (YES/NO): NO